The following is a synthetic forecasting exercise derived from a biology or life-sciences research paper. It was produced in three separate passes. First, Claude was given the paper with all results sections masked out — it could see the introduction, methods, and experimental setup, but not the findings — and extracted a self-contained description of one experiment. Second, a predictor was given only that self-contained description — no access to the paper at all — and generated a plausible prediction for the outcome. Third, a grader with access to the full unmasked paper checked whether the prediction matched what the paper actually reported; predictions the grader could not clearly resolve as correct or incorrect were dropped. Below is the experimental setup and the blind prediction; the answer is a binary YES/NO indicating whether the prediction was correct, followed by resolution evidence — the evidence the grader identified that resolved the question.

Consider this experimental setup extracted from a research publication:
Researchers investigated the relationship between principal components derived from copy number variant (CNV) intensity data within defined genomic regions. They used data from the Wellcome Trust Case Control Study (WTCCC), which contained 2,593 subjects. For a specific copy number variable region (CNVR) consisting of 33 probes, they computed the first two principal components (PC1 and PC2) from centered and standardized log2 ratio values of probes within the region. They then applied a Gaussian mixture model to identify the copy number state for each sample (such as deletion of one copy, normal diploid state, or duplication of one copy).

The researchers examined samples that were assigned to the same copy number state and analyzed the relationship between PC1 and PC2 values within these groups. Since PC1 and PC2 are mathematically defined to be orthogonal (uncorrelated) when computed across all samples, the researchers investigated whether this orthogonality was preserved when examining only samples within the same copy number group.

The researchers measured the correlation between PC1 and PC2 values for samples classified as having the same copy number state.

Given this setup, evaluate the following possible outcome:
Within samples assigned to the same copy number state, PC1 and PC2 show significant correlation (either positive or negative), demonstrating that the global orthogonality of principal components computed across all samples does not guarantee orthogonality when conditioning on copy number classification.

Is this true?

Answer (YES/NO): YES